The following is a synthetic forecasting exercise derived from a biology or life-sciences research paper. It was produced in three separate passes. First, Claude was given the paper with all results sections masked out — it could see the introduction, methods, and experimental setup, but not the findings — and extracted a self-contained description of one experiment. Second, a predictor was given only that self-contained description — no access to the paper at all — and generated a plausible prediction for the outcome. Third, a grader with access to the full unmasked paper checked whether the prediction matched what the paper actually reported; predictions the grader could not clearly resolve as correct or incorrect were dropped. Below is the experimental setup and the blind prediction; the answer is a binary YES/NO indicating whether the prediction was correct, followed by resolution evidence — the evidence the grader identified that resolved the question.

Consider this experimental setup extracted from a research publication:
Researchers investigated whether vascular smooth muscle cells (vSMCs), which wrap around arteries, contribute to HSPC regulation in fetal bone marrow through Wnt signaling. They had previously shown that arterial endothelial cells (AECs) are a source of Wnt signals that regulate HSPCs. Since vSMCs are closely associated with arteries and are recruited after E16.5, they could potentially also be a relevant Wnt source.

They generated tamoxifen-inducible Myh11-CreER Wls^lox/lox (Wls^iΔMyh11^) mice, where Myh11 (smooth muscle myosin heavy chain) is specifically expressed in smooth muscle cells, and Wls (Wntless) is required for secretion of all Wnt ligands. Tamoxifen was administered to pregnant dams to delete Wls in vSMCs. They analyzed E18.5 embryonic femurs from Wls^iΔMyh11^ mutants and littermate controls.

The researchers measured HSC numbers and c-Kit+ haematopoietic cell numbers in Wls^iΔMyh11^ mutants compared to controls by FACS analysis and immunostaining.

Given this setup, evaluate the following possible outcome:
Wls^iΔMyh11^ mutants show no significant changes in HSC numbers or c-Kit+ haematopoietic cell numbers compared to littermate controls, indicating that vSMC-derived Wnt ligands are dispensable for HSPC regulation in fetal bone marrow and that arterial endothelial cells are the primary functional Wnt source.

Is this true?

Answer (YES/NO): YES